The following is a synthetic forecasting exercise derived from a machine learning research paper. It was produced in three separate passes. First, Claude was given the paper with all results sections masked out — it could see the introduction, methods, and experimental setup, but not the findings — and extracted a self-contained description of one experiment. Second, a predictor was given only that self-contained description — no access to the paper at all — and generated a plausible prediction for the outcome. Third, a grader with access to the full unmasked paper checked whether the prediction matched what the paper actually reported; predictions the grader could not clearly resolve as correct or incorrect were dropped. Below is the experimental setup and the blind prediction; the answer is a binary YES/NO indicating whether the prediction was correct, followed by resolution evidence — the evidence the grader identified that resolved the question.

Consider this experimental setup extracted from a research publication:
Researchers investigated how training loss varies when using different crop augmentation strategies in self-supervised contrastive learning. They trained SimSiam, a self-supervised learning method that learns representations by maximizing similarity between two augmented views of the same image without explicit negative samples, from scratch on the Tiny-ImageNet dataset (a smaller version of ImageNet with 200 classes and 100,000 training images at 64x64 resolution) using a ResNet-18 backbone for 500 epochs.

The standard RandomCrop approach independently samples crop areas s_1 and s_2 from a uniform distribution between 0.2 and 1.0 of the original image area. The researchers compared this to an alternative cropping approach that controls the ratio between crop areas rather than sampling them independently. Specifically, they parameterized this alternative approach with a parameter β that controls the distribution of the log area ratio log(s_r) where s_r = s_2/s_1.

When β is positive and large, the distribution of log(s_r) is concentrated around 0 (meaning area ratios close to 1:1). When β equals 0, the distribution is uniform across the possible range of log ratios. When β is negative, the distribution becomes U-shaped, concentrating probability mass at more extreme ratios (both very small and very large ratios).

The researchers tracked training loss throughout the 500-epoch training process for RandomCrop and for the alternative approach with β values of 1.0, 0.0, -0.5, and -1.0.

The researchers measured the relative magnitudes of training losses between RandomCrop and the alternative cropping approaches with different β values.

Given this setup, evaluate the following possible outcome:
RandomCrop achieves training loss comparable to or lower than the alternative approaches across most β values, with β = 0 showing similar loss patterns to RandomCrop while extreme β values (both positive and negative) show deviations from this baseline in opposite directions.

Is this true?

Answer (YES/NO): NO